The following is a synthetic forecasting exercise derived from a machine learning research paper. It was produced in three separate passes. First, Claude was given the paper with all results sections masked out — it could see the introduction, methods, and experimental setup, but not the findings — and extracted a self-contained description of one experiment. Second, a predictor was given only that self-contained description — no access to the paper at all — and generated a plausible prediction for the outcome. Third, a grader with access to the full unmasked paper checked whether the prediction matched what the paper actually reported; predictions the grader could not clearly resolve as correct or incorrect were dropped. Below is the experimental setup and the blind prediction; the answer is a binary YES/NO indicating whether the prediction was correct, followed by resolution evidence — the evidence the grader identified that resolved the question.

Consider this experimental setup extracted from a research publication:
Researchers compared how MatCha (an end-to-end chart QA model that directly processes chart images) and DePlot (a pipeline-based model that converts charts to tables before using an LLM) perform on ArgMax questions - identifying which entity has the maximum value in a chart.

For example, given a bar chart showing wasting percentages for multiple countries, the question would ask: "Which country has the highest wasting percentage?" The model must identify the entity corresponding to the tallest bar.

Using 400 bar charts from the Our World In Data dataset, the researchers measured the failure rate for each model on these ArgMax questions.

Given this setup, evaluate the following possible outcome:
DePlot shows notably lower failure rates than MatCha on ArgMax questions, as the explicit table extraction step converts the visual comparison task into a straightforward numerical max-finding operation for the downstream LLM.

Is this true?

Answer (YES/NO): NO